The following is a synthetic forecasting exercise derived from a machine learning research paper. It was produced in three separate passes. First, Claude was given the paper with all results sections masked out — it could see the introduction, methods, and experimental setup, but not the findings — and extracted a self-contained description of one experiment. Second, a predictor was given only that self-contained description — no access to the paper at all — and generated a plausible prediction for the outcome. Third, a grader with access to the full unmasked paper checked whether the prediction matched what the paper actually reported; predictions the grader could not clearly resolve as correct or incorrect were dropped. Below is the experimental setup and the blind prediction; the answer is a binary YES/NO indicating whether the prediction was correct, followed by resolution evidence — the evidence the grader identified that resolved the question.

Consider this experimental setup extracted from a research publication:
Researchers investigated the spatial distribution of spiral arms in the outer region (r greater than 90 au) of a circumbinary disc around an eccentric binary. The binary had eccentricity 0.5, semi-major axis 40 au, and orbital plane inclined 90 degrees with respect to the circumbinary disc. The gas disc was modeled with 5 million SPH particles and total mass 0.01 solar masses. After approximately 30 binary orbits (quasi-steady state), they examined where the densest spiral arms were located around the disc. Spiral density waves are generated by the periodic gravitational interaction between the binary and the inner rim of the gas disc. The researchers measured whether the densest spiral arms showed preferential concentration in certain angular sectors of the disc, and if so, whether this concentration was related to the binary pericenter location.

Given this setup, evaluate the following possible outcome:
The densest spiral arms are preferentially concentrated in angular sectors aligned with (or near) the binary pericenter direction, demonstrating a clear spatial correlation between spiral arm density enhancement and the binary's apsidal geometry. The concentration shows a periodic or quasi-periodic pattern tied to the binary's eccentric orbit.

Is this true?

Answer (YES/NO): YES